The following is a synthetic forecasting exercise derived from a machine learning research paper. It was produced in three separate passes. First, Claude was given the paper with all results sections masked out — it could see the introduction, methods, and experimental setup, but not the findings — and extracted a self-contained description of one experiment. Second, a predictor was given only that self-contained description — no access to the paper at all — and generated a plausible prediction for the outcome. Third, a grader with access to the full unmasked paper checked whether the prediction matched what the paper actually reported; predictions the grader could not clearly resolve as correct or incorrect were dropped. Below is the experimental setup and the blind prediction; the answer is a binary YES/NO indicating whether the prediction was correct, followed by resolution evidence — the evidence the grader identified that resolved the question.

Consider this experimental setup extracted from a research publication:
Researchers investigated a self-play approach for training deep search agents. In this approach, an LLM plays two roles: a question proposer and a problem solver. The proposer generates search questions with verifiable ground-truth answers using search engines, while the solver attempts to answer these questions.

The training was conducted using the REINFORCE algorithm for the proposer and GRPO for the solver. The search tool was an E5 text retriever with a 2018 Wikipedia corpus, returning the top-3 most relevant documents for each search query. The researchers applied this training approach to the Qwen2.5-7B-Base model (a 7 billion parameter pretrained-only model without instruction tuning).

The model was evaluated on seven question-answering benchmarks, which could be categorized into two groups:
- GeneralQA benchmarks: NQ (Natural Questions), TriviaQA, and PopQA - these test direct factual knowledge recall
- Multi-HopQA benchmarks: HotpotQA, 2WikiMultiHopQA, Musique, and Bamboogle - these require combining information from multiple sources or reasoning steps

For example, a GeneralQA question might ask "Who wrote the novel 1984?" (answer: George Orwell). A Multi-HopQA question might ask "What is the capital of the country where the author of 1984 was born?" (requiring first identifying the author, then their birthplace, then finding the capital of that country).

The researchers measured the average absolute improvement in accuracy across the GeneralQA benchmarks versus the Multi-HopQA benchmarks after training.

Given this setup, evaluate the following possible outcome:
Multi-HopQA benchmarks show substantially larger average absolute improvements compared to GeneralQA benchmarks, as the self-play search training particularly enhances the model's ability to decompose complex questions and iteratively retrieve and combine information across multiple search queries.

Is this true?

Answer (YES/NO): NO